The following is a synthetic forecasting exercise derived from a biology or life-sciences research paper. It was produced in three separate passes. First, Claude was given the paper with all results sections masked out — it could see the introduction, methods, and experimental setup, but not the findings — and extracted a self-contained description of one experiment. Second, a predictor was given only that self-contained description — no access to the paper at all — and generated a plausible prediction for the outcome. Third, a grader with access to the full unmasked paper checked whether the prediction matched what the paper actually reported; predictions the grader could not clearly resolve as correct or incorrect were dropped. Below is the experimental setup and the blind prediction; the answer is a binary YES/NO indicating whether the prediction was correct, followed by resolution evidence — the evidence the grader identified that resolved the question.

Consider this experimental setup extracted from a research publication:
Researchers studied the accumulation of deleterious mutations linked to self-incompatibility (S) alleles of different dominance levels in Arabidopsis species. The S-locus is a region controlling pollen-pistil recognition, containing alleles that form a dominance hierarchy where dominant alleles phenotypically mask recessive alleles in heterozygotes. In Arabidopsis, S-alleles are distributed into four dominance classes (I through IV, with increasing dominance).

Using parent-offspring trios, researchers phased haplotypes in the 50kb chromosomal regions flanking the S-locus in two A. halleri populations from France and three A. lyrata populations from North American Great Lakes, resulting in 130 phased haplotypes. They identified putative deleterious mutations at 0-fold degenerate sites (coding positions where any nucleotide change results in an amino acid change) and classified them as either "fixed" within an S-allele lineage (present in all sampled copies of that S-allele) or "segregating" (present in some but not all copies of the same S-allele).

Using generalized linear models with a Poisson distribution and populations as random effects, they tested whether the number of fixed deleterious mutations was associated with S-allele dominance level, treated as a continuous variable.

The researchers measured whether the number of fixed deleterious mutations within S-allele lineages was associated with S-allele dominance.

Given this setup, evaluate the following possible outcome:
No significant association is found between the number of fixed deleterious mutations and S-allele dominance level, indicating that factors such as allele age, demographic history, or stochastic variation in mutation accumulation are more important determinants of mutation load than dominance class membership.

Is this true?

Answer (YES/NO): NO